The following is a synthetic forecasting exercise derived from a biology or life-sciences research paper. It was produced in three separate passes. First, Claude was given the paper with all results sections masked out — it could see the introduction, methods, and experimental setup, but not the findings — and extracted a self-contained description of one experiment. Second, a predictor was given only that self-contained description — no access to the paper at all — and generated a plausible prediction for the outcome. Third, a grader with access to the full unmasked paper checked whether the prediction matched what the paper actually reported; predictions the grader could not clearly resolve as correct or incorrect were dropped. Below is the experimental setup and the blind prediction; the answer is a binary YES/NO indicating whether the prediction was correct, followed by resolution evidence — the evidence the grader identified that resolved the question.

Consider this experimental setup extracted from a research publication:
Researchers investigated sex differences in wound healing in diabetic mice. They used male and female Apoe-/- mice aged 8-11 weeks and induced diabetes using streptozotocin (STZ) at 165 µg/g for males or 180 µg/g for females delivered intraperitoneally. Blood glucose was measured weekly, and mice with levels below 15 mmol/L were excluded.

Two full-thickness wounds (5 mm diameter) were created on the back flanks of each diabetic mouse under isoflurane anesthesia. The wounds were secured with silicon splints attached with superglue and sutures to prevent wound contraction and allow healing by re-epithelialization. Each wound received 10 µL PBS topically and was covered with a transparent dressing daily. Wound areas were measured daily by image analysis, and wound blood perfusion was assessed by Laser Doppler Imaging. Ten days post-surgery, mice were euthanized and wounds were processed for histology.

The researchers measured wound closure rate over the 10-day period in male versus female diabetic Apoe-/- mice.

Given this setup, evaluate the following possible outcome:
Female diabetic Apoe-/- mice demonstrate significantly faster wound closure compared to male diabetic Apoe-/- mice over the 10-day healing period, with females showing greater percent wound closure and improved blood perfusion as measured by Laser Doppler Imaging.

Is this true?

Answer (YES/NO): NO